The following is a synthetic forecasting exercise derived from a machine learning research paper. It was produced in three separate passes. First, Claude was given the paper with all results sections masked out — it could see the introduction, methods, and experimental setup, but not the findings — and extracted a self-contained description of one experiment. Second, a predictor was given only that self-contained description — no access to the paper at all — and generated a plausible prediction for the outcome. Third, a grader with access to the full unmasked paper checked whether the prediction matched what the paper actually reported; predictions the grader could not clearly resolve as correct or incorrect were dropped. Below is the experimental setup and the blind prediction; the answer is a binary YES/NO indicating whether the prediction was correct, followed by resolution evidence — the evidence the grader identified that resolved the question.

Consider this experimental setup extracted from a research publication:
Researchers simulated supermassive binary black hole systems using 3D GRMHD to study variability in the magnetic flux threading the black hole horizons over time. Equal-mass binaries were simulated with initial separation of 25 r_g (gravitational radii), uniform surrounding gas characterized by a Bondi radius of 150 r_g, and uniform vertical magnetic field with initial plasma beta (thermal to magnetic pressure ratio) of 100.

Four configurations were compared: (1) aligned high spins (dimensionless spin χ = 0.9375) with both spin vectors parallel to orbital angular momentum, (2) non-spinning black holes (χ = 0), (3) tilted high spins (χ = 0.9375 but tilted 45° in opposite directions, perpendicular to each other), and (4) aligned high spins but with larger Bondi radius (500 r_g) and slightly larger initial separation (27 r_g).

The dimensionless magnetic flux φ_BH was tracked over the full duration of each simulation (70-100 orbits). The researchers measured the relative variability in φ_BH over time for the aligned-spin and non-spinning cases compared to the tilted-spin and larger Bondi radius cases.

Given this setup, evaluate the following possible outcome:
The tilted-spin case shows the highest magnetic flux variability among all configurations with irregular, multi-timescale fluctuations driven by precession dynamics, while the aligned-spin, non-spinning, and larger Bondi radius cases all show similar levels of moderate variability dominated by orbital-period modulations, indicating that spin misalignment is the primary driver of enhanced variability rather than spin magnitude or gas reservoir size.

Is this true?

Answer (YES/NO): NO